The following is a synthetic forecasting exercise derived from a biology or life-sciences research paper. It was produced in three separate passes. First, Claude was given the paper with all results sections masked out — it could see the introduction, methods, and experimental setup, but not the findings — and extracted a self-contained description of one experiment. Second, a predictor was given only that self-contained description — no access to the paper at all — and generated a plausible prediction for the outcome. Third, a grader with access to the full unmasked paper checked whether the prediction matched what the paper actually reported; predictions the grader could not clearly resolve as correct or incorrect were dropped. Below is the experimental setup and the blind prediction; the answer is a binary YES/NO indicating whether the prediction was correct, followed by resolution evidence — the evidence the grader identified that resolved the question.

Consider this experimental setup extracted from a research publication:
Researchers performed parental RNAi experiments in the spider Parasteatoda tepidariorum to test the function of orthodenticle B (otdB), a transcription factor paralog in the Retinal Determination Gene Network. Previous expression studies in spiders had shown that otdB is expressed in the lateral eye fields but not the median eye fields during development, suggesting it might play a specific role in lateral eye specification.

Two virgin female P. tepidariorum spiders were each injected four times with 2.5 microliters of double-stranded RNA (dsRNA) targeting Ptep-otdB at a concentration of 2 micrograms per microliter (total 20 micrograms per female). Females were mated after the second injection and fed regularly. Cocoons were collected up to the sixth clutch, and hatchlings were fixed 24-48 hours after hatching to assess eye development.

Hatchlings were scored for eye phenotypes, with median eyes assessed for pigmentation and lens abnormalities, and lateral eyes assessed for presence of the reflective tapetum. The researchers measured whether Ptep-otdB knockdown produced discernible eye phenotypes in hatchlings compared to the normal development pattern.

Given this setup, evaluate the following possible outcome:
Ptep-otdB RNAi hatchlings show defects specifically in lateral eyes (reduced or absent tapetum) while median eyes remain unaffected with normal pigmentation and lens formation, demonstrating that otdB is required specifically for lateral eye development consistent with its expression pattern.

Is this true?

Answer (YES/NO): NO